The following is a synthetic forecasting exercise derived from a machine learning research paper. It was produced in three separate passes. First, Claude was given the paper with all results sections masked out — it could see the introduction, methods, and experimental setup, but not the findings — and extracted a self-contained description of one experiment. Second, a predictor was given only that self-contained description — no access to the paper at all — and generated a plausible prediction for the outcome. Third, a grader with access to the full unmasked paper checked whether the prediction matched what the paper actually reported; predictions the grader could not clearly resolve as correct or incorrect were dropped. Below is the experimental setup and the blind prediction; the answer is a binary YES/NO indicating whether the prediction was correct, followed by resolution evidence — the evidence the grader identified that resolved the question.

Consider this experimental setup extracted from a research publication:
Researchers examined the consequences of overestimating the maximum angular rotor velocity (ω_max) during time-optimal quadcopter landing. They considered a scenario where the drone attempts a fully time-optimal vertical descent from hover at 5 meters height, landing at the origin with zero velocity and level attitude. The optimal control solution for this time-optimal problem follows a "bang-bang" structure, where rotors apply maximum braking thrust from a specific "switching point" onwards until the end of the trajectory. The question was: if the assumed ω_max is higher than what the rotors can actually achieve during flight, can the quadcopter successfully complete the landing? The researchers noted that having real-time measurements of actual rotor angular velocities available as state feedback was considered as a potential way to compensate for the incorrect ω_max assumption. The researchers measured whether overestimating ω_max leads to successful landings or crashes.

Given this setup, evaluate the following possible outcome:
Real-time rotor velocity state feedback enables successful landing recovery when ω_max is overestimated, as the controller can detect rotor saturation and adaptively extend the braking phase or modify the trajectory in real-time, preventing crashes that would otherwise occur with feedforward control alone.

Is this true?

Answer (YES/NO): NO